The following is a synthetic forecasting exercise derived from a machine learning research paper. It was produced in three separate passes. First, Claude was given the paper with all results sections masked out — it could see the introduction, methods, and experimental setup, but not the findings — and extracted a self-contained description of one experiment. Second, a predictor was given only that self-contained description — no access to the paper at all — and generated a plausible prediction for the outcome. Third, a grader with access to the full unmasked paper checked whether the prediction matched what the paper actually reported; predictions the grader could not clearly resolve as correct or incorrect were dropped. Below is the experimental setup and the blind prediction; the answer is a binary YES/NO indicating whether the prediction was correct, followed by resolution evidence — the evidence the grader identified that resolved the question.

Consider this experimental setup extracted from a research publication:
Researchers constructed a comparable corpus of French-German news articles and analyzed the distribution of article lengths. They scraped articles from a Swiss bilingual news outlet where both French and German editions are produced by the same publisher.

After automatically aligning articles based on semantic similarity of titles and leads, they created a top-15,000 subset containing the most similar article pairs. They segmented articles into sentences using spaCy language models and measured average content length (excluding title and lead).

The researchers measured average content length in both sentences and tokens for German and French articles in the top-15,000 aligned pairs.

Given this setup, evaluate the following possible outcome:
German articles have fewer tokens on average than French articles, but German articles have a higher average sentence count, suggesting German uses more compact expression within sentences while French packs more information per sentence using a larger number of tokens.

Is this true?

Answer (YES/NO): YES